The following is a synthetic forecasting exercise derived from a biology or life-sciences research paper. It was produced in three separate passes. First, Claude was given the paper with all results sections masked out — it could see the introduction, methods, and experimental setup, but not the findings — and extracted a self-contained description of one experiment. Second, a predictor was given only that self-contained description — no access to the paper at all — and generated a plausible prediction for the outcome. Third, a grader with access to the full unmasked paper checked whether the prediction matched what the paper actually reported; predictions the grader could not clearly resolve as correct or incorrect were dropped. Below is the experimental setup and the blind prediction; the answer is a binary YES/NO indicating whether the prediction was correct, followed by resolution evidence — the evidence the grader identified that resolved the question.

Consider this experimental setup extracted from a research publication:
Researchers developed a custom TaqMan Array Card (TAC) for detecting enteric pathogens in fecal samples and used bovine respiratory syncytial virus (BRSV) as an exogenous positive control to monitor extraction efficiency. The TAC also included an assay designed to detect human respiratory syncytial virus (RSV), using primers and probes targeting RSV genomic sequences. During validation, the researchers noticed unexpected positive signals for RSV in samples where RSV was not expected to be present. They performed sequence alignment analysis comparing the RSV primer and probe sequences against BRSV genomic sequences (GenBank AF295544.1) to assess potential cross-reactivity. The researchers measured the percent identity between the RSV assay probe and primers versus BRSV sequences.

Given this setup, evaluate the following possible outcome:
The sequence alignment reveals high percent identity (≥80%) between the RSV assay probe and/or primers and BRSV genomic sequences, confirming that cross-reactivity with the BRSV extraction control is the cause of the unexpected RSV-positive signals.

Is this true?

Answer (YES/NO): YES